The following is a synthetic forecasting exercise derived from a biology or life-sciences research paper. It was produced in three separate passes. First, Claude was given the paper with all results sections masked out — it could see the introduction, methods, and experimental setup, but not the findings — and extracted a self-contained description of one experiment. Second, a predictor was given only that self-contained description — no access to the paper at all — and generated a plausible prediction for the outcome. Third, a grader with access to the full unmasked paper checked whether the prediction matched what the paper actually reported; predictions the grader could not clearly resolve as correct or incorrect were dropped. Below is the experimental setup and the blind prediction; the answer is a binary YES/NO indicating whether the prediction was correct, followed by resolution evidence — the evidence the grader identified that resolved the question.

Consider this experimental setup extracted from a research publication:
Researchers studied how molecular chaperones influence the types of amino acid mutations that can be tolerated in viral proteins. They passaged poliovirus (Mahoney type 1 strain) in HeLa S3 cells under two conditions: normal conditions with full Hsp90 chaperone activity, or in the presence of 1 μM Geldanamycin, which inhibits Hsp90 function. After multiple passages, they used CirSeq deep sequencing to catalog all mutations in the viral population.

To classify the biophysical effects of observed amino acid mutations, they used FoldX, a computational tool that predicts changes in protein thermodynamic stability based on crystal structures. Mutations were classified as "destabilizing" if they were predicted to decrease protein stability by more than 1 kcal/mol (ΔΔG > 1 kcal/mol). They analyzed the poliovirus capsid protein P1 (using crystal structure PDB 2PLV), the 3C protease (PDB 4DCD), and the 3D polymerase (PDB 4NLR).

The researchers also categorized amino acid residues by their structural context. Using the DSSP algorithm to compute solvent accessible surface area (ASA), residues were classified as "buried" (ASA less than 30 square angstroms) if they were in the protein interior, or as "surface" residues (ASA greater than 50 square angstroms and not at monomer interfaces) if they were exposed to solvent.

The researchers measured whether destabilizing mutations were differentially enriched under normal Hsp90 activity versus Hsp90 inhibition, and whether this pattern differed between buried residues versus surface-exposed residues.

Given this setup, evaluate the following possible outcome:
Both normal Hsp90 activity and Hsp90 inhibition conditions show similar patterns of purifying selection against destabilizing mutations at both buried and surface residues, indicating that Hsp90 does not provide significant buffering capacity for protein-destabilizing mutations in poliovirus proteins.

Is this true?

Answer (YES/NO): NO